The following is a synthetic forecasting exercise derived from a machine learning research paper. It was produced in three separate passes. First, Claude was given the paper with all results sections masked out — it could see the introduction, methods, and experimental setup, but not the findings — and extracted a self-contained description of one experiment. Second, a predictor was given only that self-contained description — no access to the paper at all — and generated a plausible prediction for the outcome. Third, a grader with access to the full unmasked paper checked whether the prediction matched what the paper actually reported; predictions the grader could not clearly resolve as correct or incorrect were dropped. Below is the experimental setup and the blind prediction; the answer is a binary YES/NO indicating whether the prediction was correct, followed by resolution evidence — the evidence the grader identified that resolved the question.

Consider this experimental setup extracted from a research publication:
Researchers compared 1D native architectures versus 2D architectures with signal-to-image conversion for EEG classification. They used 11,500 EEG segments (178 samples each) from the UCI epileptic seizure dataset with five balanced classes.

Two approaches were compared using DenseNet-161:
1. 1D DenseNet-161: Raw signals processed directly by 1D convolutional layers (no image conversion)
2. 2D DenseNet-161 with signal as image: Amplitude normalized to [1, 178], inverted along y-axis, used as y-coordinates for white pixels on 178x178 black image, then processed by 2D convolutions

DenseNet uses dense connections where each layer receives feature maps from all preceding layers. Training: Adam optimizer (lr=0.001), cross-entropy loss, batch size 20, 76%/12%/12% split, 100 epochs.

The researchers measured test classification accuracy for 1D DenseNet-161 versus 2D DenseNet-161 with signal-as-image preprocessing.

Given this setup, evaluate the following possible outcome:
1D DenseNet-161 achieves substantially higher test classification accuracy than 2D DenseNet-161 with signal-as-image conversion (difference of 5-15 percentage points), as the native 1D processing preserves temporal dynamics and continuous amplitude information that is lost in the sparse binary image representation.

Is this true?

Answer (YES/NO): YES